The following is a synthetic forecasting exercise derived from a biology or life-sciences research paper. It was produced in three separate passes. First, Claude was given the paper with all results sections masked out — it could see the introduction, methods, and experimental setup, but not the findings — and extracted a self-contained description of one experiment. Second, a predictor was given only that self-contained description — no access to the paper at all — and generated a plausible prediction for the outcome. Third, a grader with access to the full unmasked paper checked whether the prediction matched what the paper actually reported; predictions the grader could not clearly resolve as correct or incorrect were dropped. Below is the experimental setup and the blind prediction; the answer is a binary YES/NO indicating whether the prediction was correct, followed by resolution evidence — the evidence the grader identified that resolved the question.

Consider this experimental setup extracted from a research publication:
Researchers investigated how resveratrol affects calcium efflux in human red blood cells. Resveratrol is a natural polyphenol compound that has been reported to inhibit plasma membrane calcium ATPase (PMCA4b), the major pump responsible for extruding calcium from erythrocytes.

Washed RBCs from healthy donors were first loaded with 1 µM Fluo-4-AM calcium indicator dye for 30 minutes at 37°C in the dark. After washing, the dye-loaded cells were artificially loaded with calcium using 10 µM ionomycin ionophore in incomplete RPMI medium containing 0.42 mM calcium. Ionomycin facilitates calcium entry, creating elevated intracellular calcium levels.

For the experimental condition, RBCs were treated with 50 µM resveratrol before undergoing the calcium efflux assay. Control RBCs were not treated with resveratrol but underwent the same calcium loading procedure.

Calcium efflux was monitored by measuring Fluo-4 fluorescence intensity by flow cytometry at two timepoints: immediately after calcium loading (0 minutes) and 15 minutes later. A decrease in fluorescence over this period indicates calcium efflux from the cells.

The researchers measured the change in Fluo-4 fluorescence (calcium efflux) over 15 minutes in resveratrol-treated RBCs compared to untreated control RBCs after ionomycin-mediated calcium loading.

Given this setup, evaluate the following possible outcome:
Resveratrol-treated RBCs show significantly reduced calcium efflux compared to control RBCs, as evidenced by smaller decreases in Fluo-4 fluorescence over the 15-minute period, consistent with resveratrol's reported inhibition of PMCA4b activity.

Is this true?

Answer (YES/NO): YES